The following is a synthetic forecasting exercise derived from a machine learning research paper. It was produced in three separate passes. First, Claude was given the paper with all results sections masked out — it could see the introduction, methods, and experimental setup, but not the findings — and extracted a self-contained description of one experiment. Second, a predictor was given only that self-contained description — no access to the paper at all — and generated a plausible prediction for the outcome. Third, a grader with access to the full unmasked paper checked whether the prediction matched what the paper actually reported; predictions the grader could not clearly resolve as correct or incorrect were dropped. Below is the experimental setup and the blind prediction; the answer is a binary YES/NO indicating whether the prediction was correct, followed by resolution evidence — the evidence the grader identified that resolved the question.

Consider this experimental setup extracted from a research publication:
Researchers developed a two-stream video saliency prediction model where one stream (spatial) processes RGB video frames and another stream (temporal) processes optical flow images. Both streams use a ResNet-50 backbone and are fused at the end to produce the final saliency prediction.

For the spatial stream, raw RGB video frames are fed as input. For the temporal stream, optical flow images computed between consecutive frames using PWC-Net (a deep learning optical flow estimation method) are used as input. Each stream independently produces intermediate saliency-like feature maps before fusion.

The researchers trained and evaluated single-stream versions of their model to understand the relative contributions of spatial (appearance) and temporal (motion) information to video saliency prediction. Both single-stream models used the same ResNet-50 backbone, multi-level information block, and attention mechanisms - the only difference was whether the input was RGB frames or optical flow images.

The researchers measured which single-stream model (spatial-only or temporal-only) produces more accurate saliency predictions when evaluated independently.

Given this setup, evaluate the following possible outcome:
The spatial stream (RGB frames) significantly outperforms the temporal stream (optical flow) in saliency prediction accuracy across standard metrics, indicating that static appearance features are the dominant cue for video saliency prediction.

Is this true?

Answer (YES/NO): YES